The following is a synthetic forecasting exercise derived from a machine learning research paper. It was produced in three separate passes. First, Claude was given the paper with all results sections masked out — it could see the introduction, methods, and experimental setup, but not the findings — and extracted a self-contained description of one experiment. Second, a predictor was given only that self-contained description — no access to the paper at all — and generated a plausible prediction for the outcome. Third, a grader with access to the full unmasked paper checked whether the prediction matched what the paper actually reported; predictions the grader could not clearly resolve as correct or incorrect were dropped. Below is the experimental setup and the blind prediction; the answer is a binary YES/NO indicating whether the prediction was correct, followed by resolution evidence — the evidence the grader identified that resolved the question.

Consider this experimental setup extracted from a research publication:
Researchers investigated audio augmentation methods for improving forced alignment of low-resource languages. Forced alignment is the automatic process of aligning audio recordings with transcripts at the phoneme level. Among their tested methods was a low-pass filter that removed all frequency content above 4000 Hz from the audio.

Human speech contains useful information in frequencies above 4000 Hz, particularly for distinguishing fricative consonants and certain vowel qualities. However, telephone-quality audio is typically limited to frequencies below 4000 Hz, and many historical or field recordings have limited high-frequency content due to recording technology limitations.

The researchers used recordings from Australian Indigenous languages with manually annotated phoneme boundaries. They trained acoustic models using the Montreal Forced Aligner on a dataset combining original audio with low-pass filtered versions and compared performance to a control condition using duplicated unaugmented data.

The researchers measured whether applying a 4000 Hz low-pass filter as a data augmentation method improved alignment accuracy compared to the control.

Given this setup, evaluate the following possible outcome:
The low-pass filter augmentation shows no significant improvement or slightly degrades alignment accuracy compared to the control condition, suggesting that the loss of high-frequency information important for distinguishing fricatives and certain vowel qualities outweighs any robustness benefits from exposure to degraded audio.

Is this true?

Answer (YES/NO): NO